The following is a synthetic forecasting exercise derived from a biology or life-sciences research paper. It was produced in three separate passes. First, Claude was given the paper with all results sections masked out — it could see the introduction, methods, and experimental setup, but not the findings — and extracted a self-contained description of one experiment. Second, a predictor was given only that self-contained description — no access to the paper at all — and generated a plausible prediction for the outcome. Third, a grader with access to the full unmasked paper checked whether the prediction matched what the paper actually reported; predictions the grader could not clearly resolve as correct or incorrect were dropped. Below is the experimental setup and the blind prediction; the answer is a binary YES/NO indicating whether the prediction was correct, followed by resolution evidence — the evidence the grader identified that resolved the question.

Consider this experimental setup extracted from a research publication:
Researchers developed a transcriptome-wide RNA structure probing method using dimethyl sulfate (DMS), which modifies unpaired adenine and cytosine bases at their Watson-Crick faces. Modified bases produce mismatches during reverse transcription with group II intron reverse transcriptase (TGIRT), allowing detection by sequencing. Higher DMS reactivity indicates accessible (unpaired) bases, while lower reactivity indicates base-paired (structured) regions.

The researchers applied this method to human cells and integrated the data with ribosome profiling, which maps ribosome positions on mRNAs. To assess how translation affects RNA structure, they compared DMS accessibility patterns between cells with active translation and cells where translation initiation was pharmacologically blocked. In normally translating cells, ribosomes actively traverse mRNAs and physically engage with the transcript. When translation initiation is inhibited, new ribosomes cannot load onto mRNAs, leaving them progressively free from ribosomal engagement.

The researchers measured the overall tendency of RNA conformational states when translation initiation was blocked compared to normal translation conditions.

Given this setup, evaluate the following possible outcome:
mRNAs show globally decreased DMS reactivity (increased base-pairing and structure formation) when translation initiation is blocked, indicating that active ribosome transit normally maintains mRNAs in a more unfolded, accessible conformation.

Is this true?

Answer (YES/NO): YES